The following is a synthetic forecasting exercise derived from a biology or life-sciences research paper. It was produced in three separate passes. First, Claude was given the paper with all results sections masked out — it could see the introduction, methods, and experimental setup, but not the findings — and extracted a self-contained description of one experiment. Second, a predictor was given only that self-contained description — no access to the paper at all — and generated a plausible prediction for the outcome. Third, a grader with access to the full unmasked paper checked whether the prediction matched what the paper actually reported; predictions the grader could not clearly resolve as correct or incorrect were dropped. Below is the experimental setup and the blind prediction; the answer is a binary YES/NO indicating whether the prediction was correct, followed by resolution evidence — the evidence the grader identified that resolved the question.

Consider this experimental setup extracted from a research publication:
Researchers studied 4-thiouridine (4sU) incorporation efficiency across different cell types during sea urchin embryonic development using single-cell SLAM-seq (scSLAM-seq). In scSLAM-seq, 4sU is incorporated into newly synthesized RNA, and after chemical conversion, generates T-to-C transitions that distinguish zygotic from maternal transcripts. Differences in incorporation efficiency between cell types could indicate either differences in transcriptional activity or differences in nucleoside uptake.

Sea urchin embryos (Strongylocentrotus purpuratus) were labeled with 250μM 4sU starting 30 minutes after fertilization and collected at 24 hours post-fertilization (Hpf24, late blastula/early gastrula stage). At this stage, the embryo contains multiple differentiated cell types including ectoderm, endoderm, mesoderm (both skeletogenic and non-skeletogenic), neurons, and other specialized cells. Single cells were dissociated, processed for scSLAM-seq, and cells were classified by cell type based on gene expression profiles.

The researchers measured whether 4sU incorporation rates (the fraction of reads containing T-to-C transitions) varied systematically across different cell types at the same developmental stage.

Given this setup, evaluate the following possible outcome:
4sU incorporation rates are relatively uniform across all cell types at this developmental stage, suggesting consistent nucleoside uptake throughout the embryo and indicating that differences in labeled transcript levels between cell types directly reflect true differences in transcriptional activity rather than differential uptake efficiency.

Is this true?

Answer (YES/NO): YES